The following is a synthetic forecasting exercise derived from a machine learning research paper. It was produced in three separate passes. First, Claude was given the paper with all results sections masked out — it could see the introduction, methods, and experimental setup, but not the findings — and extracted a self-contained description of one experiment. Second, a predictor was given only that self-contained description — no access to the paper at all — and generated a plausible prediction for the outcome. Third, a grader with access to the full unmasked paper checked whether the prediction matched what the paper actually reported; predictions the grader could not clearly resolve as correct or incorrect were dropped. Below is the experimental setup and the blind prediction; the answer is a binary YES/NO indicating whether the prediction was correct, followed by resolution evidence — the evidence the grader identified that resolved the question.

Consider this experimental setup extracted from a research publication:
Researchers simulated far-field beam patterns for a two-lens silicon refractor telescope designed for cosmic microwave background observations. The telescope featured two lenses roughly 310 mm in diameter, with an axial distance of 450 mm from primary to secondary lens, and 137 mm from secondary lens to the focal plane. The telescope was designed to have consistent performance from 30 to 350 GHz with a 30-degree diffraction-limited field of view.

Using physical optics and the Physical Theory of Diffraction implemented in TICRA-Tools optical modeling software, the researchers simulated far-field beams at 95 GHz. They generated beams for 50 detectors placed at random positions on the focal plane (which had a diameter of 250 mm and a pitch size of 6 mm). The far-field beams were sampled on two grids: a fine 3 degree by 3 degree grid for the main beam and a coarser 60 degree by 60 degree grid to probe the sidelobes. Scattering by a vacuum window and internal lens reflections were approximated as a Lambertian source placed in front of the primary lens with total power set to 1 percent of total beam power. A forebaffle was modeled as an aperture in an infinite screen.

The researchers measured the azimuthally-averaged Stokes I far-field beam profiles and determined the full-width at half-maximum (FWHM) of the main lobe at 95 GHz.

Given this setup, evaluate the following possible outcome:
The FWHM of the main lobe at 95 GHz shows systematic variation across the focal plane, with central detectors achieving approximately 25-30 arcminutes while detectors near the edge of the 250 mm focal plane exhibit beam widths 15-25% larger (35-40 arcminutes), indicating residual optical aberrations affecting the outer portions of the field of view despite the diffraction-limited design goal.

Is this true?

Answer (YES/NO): NO